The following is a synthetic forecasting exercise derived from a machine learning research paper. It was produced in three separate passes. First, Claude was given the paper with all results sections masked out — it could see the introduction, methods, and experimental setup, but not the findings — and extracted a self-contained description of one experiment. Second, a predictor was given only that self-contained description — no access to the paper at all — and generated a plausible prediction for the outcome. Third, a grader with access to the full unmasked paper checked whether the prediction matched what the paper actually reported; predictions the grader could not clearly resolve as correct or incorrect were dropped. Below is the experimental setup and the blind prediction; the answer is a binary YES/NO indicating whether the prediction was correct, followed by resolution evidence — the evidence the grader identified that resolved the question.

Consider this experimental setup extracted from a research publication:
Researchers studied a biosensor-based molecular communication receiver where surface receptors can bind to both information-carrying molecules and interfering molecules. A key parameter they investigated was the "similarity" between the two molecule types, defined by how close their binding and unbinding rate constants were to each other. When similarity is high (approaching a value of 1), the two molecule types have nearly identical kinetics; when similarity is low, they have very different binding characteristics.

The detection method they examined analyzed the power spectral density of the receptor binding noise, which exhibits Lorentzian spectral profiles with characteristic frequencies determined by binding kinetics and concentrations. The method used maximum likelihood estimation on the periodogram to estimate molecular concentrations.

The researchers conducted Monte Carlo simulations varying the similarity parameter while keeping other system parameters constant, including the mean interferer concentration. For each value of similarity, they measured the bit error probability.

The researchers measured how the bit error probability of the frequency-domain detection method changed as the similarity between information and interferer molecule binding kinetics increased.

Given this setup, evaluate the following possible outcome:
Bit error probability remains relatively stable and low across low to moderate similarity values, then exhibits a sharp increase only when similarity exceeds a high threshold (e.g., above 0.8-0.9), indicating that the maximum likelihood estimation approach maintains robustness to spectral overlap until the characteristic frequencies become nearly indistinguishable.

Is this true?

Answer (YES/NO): NO